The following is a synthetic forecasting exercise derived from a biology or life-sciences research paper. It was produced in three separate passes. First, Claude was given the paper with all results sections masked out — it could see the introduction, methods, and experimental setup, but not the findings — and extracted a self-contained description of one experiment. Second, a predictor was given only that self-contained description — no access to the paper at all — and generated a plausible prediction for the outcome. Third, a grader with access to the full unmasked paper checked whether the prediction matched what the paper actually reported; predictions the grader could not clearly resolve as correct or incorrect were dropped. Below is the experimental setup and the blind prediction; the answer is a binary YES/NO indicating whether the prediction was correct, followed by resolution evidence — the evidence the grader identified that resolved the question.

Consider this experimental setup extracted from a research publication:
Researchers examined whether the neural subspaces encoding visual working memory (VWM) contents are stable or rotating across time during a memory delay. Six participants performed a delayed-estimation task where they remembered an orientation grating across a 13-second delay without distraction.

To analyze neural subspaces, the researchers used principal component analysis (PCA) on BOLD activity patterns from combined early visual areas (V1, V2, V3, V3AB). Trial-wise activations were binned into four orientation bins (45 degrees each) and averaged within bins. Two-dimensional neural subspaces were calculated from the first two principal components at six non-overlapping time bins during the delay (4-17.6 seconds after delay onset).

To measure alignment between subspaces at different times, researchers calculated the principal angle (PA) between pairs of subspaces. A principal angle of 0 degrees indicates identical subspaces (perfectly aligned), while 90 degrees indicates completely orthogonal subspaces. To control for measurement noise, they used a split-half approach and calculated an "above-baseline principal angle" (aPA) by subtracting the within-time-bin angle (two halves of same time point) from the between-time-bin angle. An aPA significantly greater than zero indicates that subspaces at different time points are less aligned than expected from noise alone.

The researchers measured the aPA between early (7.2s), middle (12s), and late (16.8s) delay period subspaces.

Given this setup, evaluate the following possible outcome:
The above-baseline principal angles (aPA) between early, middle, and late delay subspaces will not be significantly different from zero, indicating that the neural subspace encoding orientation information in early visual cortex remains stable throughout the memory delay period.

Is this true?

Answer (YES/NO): NO